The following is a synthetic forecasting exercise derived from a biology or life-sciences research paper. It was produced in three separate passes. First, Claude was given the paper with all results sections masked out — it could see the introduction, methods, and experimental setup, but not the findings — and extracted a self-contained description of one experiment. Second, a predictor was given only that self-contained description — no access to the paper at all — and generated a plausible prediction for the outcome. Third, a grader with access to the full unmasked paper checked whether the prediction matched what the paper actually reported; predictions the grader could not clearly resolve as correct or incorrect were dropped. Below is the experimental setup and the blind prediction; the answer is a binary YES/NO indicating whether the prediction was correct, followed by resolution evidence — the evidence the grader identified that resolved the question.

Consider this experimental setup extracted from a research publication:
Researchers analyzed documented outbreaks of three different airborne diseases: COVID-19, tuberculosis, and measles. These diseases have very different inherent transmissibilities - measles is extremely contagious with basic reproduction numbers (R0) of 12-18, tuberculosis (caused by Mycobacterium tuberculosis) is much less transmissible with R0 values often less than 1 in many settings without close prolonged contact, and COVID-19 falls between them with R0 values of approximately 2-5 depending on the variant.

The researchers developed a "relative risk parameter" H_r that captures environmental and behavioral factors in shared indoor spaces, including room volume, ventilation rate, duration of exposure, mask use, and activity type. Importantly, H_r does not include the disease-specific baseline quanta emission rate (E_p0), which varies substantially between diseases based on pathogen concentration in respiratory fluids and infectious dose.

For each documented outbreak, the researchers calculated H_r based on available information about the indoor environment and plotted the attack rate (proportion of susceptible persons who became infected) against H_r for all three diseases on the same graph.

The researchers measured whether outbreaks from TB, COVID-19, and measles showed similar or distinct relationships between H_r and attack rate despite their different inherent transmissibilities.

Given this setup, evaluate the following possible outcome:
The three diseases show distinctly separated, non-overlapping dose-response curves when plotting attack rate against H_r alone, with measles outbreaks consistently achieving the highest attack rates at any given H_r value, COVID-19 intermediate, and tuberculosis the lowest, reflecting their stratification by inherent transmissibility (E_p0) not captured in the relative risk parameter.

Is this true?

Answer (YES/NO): YES